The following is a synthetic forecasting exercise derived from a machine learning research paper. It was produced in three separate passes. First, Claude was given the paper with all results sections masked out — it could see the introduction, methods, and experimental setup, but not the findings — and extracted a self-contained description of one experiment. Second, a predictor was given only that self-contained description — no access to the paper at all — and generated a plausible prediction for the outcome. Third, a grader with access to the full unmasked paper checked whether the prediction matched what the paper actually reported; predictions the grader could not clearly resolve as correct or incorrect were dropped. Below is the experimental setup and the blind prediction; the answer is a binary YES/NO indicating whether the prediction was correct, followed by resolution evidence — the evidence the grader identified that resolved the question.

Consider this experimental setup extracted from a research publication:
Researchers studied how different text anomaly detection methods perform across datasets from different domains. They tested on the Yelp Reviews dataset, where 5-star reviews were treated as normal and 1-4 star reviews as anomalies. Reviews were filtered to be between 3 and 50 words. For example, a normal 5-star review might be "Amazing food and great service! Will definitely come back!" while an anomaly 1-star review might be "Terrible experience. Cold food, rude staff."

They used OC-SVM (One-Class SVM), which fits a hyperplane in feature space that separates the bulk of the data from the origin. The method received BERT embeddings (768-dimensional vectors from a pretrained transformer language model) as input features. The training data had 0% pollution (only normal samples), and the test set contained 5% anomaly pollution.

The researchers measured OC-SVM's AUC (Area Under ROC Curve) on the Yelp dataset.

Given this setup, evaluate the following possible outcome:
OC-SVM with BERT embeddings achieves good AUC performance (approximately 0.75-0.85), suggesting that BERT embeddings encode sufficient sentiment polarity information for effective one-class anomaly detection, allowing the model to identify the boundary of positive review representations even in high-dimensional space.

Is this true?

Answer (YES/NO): NO